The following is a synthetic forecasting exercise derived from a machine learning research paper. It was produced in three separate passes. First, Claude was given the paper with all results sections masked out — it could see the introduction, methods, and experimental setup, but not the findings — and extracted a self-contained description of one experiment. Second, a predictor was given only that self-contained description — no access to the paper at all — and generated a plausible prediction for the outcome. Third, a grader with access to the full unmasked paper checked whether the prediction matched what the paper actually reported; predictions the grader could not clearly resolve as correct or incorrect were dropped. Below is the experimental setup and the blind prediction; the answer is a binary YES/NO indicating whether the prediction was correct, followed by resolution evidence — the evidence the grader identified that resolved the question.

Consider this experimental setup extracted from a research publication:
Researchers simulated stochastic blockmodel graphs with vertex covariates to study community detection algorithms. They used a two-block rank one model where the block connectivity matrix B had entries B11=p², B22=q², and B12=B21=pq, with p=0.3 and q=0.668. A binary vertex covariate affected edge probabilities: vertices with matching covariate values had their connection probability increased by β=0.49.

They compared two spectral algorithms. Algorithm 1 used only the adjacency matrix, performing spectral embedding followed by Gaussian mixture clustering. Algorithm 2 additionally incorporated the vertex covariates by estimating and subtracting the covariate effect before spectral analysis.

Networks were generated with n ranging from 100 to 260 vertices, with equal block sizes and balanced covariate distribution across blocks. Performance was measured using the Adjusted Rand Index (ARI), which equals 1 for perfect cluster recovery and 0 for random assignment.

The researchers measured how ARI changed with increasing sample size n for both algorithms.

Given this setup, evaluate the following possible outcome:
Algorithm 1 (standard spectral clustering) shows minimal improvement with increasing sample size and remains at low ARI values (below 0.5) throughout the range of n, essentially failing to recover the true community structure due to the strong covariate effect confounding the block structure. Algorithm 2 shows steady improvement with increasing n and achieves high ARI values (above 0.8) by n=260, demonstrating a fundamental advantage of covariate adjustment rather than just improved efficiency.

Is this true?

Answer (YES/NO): NO